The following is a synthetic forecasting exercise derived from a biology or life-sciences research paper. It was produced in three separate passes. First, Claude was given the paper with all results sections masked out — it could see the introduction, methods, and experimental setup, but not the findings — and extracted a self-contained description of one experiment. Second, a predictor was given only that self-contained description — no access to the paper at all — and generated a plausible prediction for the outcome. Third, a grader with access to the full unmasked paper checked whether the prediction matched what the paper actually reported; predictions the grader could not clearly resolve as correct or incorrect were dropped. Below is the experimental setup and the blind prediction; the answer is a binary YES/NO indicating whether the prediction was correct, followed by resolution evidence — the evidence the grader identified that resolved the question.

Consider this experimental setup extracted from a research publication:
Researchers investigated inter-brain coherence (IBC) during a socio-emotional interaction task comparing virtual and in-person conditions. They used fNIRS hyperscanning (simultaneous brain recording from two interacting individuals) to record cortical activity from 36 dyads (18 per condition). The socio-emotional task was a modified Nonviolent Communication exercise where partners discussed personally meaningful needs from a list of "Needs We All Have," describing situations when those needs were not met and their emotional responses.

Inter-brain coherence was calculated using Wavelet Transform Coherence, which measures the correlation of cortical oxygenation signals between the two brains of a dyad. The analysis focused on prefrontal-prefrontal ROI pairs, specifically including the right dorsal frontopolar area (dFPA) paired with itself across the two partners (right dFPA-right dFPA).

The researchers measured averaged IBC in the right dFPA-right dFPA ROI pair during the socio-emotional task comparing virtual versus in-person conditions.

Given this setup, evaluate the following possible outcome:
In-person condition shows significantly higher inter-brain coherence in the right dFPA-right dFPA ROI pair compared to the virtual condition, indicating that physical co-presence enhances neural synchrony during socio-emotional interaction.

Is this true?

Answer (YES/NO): YES